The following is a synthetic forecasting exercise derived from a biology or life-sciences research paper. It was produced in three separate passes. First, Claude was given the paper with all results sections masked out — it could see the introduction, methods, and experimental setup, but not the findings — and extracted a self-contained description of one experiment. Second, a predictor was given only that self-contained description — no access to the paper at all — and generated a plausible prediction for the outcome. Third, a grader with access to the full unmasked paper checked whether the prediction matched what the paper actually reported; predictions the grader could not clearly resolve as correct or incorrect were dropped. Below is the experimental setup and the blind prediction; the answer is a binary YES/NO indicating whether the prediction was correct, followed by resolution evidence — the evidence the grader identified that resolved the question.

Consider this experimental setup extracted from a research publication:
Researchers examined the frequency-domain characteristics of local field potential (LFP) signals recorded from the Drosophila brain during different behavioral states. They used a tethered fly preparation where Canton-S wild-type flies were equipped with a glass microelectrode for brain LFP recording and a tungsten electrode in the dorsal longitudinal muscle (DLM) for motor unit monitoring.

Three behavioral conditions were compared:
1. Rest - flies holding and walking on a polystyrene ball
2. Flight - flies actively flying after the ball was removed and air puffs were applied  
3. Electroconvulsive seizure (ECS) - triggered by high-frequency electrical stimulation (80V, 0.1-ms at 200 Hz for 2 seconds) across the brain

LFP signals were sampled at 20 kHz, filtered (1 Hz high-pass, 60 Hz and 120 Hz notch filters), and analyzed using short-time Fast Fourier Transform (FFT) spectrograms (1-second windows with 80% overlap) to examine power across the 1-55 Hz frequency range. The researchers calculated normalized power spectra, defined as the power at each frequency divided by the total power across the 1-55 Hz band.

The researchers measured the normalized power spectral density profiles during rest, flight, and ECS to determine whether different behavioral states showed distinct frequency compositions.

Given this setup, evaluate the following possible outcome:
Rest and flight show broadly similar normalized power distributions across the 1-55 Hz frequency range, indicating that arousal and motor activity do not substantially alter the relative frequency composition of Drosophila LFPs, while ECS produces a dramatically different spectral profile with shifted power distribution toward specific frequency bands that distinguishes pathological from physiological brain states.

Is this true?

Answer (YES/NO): NO